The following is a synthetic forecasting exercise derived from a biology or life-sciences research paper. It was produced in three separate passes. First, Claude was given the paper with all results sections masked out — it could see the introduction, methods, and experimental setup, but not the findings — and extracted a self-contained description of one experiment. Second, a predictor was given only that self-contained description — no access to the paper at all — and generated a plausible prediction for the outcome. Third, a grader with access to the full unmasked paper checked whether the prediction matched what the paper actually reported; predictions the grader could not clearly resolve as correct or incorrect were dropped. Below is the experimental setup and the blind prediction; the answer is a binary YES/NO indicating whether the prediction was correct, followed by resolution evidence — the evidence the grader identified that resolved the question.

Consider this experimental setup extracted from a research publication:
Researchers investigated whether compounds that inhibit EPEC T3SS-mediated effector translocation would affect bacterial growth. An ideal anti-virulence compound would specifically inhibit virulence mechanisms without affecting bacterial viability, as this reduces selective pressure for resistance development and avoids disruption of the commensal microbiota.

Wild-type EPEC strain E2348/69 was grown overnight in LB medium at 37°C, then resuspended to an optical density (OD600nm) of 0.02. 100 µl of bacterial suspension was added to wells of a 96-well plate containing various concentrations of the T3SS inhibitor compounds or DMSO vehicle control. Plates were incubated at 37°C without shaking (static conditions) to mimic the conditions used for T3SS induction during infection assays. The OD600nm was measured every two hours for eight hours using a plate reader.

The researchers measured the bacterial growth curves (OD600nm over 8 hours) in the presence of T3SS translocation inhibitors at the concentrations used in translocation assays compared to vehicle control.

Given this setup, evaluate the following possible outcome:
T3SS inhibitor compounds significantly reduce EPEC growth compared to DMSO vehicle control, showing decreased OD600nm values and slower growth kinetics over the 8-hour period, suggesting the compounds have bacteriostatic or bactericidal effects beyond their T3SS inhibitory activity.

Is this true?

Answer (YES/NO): NO